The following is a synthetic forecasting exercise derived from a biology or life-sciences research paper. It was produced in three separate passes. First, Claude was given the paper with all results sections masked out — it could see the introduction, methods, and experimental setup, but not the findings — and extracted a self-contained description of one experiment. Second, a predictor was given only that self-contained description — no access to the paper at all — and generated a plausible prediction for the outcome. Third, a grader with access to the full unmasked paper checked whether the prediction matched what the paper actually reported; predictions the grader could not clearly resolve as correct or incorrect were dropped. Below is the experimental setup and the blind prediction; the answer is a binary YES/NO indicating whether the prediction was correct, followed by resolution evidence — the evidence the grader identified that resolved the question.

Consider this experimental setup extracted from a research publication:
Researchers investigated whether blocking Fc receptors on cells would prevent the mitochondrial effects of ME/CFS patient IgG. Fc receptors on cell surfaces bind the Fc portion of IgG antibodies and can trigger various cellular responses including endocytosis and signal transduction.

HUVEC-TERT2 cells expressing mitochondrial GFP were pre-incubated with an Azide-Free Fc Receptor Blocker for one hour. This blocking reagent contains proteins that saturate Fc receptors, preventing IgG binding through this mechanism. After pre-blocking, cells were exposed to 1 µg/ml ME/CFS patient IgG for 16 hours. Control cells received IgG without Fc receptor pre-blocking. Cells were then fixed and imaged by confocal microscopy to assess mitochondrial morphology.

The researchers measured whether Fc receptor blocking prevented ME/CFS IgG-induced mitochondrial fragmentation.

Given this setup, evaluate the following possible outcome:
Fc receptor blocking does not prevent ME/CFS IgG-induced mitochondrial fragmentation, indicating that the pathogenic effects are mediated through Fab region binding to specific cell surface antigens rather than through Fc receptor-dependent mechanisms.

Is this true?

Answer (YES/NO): NO